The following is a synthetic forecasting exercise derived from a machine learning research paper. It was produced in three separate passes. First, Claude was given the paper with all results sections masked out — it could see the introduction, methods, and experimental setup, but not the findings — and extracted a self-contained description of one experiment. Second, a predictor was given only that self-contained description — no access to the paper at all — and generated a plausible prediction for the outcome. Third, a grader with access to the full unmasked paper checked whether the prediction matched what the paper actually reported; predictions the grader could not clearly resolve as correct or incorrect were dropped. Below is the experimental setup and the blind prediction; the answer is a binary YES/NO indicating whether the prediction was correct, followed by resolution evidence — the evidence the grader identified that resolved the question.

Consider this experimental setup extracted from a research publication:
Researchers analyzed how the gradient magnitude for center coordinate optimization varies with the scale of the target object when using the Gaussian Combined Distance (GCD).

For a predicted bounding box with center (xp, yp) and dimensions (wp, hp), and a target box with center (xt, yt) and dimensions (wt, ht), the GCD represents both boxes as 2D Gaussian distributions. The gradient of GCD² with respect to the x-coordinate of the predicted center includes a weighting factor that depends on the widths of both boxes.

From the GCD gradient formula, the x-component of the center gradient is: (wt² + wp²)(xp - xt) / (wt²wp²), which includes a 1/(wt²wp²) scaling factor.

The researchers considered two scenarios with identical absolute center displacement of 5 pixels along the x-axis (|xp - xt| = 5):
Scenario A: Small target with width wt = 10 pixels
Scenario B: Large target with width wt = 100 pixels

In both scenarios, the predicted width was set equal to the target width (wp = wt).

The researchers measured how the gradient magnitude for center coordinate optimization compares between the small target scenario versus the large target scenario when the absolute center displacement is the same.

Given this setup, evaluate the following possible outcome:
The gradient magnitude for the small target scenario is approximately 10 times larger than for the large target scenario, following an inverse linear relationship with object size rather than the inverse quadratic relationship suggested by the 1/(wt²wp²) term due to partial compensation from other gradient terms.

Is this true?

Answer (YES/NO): NO